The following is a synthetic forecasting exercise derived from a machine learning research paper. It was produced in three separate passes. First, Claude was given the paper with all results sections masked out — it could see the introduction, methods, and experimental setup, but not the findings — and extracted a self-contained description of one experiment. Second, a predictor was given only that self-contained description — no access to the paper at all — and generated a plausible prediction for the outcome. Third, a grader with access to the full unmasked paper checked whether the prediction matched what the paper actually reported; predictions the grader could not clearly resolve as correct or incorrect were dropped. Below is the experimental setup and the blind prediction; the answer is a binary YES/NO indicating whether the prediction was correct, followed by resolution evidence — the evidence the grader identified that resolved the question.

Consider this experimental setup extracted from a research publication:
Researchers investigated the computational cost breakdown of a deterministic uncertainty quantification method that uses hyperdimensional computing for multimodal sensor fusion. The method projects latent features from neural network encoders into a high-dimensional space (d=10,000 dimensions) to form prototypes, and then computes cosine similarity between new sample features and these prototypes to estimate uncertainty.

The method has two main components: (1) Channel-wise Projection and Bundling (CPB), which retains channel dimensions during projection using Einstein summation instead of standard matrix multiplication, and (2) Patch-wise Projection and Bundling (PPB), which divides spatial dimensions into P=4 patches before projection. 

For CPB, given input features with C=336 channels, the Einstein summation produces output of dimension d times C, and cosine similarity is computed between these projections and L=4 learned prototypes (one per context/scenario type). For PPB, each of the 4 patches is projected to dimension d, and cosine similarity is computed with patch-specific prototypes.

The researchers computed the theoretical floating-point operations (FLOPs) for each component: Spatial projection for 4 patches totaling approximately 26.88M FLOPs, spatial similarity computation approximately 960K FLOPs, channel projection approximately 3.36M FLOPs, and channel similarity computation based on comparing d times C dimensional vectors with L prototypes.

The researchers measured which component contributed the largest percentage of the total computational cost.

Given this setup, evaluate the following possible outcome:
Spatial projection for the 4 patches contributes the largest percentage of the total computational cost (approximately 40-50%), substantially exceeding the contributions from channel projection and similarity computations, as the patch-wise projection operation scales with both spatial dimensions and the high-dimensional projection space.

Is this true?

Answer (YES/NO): NO